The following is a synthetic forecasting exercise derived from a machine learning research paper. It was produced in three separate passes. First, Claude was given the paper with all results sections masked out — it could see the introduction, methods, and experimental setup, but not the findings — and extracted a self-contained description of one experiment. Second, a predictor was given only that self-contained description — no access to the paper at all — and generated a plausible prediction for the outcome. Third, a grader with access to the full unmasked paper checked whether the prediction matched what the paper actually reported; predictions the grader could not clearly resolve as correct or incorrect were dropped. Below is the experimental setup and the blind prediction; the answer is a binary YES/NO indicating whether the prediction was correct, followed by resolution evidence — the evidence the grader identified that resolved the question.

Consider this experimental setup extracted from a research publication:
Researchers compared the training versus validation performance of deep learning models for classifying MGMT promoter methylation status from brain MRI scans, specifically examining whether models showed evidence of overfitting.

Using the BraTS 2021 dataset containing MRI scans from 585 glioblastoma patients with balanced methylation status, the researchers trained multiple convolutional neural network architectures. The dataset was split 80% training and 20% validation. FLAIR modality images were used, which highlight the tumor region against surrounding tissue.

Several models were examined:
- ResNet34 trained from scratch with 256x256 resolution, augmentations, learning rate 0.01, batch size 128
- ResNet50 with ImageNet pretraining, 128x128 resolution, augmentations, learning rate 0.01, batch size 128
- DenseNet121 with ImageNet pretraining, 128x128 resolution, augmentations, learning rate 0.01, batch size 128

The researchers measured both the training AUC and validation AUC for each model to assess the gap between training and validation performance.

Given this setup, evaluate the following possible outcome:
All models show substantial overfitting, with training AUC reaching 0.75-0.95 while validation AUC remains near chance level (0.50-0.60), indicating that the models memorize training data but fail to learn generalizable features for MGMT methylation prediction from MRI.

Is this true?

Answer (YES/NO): NO